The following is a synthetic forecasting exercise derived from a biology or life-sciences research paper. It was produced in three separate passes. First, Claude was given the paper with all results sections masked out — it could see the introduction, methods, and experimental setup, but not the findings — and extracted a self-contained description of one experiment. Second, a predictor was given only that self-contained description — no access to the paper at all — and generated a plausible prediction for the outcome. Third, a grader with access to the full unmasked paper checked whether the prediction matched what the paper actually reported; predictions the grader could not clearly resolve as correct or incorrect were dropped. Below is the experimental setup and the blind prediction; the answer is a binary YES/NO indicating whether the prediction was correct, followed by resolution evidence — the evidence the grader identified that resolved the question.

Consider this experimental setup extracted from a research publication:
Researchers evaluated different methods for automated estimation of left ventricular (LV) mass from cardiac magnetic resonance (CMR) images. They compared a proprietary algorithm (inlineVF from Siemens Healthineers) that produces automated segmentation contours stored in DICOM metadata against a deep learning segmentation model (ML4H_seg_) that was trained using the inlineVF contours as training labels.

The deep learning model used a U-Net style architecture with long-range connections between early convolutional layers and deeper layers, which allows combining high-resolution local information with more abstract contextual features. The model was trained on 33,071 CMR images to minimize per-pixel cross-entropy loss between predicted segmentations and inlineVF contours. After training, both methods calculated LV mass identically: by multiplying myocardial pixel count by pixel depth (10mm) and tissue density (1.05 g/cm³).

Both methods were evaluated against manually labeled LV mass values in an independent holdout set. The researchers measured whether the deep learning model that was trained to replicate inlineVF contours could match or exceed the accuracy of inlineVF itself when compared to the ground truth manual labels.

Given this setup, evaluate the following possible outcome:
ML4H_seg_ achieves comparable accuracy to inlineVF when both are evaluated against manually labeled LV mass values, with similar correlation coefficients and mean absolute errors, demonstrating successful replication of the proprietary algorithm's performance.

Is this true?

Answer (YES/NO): NO